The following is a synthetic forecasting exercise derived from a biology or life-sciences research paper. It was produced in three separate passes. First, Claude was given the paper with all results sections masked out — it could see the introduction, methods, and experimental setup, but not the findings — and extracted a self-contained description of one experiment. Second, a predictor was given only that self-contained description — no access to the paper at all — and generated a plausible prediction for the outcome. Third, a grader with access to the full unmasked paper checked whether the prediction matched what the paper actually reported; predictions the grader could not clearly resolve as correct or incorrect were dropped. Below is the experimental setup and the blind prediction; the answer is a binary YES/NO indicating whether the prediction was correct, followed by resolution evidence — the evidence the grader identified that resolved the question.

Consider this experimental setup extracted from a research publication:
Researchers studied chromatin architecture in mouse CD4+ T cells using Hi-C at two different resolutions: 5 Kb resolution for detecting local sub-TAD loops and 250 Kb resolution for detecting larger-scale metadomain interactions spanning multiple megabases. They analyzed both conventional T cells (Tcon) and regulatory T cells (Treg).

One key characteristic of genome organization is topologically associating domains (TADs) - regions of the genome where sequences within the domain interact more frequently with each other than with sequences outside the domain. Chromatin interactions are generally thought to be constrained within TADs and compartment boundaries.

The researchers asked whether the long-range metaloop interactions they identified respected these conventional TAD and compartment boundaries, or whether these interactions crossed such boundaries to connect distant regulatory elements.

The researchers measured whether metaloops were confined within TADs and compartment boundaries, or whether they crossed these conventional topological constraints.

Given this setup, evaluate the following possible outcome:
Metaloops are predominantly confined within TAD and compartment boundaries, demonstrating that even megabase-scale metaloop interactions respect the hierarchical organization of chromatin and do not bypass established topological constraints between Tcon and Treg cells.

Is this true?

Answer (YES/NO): NO